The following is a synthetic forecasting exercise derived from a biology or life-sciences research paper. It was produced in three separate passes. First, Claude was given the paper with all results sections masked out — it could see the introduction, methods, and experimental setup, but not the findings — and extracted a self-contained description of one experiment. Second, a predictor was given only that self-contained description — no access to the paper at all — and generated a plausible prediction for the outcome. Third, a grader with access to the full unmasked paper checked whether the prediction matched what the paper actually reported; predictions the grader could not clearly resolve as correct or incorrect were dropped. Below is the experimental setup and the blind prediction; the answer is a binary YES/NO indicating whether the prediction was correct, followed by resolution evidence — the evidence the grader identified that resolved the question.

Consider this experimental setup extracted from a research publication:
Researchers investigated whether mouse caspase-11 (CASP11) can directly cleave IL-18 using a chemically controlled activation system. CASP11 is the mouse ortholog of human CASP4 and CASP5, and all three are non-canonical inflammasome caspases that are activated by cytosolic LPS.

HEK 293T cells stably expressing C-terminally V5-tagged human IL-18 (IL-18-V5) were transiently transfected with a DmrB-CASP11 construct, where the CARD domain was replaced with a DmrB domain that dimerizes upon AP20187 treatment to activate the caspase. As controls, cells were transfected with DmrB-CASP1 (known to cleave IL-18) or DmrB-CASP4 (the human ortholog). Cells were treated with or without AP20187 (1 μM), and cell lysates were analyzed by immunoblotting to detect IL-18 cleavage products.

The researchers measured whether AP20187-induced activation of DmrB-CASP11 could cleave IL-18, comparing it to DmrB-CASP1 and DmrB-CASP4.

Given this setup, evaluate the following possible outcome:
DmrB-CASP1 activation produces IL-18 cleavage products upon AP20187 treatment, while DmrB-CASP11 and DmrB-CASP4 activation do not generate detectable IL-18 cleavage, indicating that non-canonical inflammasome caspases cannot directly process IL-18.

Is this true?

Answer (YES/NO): NO